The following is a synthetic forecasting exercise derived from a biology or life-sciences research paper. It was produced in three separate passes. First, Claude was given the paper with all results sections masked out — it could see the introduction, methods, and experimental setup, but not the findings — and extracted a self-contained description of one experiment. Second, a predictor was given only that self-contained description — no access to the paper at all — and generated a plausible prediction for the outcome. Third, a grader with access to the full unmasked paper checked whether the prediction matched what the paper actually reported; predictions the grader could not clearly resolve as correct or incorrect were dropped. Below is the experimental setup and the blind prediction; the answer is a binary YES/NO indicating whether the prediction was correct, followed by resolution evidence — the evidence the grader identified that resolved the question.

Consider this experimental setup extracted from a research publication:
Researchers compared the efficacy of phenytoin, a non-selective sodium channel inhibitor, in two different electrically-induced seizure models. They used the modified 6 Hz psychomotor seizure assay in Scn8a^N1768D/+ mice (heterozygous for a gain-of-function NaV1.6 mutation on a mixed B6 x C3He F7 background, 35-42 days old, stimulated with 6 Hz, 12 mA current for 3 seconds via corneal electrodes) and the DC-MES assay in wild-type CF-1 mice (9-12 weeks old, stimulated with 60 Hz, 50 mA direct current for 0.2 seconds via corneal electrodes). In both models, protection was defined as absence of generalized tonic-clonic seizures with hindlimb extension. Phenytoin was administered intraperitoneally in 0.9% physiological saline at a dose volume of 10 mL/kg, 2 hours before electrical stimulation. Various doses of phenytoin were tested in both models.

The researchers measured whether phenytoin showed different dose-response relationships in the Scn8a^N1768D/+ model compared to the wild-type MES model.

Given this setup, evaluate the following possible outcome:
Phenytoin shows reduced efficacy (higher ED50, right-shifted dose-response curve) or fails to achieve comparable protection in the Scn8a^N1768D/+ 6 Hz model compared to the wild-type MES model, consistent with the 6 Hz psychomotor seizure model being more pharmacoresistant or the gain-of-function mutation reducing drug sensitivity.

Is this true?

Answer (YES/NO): NO